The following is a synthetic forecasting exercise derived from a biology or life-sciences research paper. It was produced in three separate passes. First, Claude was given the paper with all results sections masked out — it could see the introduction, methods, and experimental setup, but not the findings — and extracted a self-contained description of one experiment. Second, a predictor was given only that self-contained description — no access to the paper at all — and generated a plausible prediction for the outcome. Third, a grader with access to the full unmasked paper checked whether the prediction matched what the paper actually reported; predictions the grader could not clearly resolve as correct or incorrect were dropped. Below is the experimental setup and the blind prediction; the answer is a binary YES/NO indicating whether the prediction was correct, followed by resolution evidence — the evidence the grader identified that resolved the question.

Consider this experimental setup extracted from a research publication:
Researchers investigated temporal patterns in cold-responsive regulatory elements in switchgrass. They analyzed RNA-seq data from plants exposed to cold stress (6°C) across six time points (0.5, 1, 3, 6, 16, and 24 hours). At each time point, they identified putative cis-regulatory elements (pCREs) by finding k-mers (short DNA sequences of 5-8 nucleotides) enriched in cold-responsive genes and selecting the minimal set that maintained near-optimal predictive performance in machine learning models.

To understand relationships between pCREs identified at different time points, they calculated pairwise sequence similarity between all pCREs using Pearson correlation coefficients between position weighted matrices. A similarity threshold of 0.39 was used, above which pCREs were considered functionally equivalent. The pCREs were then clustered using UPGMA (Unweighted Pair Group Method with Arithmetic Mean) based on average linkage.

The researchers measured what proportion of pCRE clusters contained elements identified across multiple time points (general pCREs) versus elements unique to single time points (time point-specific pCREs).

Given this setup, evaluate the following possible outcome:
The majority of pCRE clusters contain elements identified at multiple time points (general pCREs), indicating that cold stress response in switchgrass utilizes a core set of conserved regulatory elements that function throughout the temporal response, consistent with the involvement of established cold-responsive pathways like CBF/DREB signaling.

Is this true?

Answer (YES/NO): YES